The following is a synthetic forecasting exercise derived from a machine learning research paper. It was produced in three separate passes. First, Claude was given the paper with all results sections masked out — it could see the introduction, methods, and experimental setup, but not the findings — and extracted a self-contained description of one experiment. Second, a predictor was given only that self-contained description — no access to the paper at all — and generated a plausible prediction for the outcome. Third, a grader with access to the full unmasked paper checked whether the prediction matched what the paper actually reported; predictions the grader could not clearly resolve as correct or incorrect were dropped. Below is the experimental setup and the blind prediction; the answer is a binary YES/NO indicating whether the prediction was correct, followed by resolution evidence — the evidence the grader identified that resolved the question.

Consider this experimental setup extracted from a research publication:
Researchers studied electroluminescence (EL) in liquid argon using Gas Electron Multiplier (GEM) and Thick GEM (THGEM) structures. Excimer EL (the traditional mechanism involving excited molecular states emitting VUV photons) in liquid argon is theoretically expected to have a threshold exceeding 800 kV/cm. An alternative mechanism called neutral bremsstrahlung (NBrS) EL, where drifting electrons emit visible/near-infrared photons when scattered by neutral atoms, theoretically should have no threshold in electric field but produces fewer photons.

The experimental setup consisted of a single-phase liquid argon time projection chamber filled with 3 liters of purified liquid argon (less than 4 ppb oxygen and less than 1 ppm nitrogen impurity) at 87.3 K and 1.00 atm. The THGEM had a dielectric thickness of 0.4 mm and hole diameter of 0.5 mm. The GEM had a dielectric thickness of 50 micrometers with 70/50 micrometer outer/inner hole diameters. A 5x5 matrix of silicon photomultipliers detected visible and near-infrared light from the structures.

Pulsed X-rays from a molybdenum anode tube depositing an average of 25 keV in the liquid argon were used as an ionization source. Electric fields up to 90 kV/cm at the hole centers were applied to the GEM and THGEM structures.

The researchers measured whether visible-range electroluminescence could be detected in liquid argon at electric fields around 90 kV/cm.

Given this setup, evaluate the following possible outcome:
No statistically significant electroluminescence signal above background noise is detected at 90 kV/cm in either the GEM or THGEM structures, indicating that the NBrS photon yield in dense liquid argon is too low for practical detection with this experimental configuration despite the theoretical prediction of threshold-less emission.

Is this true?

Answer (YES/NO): NO